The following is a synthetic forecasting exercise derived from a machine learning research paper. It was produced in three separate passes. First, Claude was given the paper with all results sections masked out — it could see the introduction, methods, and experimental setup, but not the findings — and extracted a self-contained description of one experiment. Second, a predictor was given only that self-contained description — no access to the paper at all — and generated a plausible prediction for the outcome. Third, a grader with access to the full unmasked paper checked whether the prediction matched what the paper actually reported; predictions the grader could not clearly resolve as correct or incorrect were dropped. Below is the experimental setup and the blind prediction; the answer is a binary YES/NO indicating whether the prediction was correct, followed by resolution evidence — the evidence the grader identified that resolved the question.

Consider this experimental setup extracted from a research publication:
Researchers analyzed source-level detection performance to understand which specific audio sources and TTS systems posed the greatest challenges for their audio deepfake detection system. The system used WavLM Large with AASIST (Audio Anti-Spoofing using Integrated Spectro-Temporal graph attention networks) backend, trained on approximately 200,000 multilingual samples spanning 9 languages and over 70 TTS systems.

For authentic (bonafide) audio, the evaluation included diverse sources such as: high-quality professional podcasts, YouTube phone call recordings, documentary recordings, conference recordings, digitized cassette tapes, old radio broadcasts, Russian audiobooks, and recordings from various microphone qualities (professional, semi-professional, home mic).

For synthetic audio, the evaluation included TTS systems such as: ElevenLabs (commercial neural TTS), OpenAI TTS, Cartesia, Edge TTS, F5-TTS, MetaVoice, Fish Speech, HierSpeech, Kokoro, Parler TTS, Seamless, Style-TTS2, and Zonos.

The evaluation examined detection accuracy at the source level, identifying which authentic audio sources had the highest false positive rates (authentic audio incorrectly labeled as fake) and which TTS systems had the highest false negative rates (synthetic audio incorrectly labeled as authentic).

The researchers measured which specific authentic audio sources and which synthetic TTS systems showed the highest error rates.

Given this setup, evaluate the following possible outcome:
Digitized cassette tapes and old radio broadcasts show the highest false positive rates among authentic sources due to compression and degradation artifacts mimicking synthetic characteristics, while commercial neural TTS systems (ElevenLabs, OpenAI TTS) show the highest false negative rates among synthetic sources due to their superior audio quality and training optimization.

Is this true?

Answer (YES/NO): NO